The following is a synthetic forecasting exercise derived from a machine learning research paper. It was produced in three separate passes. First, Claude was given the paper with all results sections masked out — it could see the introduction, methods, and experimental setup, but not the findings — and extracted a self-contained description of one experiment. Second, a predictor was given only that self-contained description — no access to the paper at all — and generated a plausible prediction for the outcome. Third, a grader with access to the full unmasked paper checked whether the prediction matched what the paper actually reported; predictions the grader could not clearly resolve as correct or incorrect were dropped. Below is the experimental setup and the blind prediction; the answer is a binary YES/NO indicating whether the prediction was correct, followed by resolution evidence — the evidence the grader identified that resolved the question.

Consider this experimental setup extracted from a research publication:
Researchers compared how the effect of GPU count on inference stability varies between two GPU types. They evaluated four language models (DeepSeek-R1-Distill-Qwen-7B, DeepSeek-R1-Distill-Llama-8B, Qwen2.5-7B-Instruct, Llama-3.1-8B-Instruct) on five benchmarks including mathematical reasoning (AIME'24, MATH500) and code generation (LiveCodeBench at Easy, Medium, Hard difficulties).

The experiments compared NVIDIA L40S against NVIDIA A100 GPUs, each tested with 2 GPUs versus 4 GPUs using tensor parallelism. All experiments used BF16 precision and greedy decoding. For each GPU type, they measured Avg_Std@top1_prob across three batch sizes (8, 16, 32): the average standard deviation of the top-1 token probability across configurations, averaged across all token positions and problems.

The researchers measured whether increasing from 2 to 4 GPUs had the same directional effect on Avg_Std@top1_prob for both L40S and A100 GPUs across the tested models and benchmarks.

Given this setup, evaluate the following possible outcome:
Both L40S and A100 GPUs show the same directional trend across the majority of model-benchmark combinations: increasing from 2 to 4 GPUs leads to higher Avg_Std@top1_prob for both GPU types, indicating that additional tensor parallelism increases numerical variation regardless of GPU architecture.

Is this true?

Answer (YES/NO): NO